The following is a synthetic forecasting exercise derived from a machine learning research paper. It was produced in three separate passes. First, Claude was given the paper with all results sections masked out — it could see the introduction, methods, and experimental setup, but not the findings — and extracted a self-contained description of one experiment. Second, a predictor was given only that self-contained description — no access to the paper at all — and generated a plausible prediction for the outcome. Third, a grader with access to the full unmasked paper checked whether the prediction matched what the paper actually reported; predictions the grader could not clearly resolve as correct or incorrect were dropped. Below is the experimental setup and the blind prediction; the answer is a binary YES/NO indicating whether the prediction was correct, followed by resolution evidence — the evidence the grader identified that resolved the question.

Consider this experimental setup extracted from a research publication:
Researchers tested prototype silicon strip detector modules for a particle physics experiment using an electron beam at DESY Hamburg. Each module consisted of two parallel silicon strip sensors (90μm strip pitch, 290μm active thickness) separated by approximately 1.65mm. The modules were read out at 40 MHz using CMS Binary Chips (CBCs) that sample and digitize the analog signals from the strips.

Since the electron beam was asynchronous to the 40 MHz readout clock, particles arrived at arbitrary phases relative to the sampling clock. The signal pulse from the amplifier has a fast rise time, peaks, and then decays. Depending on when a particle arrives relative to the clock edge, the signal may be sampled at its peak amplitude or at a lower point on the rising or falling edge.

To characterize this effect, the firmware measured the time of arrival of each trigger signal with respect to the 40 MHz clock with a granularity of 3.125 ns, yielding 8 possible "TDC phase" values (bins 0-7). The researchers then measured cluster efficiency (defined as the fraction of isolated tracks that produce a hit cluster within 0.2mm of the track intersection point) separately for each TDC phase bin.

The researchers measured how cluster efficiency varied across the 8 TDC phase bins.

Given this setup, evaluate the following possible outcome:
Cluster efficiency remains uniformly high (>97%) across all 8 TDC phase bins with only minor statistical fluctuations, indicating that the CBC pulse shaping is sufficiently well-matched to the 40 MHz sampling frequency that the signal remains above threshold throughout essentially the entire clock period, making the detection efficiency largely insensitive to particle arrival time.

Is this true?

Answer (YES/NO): NO